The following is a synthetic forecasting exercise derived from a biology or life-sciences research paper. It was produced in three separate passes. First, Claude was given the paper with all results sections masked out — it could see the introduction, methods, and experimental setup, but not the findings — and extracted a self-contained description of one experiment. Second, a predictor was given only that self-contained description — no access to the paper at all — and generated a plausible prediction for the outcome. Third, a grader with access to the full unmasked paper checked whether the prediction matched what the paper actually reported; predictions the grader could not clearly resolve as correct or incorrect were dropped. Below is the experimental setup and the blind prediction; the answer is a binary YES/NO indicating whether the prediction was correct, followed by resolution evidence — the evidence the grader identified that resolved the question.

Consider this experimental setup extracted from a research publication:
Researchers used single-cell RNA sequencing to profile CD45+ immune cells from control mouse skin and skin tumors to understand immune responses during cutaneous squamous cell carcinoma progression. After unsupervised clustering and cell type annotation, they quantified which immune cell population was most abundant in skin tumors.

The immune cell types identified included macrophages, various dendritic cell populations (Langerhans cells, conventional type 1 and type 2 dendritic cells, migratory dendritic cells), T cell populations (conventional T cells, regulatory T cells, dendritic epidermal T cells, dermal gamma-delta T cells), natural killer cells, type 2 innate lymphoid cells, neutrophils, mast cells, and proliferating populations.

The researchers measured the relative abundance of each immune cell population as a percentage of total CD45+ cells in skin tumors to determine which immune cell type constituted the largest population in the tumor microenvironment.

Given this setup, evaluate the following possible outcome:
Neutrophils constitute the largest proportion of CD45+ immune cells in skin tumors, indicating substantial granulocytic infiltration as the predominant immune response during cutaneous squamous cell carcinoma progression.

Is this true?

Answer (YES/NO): NO